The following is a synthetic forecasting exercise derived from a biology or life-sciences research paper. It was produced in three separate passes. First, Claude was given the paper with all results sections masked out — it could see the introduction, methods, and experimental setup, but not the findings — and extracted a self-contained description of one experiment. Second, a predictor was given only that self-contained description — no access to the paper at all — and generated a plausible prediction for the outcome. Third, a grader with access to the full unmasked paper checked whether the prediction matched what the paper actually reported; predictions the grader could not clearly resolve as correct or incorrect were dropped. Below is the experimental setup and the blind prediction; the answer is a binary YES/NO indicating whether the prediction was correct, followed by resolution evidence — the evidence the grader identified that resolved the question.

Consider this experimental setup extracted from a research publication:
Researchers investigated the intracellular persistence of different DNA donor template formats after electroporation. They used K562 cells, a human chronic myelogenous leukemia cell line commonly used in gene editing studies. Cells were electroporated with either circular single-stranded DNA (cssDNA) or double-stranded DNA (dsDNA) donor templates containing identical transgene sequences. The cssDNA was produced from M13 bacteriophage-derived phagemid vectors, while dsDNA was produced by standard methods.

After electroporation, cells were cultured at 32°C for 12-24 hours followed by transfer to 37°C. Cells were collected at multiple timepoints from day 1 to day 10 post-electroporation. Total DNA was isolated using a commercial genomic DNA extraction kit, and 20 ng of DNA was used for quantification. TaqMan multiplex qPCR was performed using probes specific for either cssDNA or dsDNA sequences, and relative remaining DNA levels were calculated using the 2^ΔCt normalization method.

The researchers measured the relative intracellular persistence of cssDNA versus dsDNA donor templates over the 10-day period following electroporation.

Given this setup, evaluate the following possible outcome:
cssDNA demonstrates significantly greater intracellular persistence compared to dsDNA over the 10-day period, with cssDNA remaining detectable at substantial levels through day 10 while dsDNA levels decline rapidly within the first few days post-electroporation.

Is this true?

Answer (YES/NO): NO